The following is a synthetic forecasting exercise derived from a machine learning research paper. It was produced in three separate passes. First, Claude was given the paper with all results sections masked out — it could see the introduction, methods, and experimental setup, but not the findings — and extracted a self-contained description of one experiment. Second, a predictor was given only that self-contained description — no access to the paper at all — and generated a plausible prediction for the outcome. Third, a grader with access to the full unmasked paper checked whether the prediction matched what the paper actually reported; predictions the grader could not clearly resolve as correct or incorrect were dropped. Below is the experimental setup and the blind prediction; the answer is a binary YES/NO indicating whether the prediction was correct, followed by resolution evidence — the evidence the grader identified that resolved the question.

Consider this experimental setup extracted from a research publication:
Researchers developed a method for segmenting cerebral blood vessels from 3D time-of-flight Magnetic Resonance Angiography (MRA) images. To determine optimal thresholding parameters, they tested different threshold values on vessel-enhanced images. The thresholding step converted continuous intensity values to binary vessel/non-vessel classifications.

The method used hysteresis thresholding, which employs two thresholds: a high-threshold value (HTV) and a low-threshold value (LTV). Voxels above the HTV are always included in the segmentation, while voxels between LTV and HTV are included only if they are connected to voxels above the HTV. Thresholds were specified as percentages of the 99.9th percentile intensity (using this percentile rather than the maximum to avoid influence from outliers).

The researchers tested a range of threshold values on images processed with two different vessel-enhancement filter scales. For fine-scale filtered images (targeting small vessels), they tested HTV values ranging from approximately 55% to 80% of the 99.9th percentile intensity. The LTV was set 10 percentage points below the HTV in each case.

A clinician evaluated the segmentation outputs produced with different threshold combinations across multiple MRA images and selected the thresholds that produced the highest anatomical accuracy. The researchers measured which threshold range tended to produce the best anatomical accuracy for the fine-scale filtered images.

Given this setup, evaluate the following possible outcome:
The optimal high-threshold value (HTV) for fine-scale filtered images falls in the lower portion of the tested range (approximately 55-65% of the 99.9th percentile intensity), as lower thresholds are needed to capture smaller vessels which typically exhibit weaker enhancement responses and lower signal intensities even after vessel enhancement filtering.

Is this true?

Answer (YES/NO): NO